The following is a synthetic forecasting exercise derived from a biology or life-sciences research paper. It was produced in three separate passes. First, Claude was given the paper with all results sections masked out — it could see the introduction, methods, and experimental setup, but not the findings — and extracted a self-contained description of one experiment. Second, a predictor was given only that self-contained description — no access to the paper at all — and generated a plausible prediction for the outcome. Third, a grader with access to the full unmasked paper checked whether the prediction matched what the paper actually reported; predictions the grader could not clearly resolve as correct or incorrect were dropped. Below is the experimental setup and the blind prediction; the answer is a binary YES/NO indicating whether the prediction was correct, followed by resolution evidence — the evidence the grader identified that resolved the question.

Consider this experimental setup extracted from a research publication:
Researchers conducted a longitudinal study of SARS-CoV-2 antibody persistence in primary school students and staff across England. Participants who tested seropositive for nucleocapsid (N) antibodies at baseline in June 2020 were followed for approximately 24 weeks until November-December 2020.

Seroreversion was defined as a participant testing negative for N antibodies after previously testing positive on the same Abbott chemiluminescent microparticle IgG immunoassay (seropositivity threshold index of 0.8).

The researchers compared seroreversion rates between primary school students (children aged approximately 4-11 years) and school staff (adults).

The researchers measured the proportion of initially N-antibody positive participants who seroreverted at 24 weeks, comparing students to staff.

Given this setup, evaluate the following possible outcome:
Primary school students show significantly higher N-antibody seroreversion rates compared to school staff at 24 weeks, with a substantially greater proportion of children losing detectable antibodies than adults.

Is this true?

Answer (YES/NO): NO